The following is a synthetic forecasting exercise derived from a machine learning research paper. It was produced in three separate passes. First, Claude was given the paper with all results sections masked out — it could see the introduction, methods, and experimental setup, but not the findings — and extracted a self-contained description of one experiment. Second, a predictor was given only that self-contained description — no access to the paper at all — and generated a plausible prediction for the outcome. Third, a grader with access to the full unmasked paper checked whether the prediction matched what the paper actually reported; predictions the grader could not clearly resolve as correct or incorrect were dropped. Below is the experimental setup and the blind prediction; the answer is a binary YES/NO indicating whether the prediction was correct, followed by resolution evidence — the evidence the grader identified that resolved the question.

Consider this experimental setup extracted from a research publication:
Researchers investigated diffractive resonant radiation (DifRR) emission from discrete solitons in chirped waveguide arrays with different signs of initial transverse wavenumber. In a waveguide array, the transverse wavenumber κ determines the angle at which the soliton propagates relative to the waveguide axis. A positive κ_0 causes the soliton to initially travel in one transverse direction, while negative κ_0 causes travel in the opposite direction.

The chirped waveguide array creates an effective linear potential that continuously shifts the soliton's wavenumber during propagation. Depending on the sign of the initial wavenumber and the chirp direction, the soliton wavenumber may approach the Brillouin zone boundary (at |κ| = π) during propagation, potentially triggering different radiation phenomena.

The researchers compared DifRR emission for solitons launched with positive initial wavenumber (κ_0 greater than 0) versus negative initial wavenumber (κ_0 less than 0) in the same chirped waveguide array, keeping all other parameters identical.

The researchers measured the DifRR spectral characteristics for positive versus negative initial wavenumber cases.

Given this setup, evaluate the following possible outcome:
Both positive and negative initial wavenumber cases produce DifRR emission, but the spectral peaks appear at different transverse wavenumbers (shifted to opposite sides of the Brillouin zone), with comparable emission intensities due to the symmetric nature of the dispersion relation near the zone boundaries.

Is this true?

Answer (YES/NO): NO